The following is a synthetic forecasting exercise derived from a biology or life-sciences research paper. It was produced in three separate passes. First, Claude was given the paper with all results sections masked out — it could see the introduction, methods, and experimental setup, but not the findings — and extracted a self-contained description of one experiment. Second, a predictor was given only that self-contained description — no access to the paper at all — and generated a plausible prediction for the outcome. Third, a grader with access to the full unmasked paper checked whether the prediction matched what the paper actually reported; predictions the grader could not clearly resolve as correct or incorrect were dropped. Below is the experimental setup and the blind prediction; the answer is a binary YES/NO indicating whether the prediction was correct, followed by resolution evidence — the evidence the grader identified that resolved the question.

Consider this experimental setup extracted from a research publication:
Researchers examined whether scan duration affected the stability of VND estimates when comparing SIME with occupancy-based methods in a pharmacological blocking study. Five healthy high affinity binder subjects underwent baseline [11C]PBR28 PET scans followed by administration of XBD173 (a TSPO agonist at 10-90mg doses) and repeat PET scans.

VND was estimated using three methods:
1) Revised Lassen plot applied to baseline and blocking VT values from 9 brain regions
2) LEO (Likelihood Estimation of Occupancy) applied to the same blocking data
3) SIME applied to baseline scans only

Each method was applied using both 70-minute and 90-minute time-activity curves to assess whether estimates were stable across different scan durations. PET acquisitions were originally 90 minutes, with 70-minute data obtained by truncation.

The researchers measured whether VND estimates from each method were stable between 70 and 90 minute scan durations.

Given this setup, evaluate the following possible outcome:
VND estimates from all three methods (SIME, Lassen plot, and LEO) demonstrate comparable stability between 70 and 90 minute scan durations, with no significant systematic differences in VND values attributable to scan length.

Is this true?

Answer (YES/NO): NO